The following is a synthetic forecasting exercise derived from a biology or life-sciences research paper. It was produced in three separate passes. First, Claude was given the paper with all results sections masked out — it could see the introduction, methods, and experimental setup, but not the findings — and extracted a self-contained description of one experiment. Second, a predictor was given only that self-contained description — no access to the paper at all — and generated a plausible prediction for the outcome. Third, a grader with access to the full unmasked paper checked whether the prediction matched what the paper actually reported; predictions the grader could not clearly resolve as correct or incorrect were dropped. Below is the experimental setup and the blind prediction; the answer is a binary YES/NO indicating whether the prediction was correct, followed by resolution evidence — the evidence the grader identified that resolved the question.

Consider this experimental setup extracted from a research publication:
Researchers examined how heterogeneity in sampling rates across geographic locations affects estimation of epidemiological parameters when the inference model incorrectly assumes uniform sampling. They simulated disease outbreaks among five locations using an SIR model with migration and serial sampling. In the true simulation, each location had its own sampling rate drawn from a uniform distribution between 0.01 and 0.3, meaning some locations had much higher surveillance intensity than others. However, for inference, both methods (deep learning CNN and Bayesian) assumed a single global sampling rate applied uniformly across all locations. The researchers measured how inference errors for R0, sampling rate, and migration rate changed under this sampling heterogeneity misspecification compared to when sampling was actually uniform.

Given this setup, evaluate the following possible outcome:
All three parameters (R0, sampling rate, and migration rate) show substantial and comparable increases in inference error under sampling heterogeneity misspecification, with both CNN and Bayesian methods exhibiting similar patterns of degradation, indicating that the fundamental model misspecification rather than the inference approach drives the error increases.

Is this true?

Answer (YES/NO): NO